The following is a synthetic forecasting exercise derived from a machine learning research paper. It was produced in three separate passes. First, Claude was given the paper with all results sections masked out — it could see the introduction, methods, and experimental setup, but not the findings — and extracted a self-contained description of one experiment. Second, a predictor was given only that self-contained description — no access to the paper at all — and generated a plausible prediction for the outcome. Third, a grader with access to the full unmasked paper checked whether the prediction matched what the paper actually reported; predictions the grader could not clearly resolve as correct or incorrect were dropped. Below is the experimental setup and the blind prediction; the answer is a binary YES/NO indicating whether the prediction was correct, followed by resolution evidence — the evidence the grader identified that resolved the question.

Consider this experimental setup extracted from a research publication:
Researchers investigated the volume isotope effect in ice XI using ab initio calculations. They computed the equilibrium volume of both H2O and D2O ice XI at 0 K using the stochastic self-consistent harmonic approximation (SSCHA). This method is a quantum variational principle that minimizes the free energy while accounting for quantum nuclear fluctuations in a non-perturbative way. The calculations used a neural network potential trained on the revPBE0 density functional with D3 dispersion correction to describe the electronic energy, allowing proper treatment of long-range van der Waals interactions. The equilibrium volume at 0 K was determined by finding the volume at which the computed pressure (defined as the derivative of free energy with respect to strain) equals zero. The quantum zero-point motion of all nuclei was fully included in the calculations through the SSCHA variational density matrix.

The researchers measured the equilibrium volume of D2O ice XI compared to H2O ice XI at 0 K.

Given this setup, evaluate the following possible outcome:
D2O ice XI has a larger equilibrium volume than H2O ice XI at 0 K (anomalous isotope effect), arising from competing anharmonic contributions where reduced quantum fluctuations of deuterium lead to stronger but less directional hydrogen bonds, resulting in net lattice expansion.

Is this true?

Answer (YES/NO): YES